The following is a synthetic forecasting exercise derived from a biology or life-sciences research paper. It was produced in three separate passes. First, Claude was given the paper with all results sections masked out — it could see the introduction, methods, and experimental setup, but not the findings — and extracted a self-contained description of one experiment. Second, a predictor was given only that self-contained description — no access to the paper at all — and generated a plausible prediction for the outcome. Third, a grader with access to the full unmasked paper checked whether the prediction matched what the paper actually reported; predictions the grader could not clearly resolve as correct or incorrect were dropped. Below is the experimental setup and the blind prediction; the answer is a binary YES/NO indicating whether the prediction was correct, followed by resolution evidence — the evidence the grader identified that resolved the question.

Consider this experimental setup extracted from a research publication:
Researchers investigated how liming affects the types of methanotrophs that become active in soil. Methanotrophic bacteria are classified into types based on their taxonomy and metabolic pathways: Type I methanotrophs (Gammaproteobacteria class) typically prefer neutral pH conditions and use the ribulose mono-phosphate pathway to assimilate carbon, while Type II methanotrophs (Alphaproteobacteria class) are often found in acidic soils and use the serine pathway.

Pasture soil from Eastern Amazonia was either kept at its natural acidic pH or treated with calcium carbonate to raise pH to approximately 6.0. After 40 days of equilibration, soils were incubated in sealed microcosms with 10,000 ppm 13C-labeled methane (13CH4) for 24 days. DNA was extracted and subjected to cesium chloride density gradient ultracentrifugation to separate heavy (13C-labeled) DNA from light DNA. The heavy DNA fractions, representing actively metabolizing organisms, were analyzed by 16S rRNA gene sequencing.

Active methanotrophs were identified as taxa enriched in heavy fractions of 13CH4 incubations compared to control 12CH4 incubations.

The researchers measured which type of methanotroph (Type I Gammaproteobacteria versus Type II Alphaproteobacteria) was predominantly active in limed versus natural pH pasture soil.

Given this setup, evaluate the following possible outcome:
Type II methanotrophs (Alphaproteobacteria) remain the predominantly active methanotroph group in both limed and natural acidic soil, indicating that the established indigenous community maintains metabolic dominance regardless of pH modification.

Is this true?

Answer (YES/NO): NO